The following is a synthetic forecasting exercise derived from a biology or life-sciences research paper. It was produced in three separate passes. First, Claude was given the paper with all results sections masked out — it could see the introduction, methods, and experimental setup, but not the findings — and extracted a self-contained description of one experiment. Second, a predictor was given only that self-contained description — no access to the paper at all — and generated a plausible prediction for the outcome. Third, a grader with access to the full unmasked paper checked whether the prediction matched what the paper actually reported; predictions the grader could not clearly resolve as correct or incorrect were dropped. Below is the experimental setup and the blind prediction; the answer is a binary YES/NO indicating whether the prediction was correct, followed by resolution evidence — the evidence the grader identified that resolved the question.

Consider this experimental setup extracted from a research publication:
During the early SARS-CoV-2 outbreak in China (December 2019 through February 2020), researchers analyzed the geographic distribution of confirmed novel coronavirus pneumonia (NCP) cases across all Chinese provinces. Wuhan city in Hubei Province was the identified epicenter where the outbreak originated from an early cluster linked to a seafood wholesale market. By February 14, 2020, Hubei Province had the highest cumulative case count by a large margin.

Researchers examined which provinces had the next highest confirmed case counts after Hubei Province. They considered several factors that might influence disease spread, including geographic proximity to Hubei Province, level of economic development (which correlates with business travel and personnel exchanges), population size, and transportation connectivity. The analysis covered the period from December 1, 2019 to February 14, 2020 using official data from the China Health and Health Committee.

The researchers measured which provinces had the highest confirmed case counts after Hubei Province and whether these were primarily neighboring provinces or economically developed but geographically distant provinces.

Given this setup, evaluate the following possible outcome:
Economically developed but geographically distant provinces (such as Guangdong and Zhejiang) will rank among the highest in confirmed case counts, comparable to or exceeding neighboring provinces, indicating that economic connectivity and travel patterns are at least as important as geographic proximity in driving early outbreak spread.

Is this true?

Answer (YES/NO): YES